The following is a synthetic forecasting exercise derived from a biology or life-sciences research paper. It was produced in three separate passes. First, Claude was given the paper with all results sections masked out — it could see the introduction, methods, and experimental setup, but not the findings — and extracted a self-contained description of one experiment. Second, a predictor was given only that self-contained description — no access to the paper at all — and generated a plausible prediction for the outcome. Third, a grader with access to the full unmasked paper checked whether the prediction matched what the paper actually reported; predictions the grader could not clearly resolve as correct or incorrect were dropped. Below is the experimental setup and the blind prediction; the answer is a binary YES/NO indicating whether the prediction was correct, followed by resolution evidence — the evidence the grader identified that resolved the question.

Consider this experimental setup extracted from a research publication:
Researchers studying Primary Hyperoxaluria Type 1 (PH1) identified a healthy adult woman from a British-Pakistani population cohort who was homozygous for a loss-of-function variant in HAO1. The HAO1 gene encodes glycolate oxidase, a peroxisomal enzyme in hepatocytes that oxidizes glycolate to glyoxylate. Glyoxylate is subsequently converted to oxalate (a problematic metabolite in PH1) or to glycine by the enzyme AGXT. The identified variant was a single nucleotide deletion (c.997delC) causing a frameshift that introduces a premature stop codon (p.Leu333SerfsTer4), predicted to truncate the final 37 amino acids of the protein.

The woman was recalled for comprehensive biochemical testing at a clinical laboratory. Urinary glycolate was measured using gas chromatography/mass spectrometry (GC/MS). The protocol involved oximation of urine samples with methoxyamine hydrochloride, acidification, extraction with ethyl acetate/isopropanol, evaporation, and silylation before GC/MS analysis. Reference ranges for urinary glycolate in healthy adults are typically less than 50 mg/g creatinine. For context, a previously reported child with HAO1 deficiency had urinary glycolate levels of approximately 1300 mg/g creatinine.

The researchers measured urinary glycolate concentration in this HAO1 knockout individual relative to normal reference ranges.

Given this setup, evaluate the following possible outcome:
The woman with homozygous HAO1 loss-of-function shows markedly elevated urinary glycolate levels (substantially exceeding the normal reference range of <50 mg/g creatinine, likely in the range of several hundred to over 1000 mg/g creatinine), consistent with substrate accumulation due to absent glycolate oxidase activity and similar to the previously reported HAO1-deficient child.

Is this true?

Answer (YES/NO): YES